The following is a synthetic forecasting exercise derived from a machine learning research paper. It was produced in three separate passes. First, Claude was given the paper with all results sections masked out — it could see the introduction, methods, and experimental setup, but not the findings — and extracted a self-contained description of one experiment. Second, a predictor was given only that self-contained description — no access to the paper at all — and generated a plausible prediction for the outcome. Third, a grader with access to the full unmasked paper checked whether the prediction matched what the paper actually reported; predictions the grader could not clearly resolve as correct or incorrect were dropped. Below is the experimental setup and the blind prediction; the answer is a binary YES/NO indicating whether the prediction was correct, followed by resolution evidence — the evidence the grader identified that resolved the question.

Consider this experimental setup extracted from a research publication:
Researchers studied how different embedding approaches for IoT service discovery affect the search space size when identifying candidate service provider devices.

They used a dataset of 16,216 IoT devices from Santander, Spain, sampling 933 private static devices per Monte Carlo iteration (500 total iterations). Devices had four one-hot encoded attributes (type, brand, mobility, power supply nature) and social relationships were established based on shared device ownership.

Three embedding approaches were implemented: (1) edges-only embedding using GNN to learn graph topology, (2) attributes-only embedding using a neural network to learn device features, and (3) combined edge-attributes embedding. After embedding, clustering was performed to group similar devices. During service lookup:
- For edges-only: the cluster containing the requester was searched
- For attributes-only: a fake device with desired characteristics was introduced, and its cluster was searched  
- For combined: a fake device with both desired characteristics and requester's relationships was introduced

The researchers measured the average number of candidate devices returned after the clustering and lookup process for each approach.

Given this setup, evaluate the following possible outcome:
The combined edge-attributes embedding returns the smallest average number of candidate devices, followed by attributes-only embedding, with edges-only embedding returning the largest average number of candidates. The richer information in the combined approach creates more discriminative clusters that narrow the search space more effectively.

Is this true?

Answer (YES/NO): NO